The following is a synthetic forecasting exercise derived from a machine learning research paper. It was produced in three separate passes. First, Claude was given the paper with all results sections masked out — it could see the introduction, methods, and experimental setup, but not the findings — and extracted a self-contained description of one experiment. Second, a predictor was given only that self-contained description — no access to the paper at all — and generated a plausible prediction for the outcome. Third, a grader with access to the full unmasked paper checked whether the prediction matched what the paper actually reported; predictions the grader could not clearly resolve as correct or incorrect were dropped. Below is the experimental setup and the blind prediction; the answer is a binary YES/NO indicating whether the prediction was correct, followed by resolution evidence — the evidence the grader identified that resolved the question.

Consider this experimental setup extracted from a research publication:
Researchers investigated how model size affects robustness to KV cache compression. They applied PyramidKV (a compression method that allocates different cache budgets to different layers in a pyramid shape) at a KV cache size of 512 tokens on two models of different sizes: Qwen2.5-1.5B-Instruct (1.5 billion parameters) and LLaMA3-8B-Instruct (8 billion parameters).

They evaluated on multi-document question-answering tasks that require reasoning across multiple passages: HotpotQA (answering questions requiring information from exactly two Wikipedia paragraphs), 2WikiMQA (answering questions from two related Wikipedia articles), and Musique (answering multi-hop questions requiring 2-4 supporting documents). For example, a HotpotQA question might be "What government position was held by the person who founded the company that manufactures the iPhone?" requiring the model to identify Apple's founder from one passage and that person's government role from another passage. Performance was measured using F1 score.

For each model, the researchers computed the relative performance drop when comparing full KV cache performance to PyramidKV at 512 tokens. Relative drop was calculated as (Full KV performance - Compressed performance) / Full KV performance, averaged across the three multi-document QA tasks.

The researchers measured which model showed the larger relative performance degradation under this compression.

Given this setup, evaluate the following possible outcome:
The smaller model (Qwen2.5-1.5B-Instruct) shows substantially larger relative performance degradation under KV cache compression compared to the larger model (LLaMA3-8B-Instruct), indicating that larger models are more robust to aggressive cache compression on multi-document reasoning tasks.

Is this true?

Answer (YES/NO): YES